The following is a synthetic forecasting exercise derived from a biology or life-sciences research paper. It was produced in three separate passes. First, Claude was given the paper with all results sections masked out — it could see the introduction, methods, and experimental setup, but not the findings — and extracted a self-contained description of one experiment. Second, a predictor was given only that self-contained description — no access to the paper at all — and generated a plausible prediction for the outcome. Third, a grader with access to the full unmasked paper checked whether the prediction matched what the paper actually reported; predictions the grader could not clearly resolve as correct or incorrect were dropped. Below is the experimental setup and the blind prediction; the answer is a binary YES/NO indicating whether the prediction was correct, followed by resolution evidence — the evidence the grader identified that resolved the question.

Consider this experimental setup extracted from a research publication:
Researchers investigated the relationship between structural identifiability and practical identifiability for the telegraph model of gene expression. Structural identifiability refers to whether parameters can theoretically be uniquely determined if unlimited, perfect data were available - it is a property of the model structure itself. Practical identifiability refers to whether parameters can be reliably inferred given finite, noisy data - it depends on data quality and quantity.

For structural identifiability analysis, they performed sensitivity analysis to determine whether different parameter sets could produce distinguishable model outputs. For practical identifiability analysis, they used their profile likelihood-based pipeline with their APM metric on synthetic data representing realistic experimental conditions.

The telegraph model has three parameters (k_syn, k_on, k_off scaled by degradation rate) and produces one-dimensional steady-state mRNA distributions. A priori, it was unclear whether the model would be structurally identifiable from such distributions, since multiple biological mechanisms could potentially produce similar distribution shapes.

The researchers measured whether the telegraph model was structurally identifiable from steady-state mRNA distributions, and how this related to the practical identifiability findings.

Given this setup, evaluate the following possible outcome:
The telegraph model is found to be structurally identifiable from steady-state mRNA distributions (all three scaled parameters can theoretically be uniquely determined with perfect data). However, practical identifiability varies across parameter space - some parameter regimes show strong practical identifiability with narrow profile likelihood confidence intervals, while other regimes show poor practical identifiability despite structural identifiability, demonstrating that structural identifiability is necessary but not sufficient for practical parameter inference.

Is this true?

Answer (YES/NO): YES